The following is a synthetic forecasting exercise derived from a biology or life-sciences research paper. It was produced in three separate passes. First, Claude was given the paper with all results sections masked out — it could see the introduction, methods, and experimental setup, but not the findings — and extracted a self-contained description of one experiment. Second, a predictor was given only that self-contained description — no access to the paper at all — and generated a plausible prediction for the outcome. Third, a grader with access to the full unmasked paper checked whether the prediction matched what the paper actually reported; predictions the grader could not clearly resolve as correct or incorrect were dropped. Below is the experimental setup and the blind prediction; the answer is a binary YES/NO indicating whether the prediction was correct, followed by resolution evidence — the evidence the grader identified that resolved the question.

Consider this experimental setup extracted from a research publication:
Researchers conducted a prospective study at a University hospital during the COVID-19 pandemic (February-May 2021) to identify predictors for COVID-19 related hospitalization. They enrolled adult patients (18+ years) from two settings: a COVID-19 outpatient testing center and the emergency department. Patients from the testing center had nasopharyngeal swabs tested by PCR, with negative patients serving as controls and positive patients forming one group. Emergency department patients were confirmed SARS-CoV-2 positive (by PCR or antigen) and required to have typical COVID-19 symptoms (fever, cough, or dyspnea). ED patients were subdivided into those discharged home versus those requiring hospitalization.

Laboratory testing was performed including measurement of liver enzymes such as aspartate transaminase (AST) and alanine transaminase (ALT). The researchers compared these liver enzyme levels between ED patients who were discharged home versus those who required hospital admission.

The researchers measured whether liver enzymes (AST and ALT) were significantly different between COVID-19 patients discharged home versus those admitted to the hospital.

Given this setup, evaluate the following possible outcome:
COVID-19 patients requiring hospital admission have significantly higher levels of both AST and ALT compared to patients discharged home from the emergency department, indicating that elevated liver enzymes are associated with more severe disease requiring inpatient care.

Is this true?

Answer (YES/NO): NO